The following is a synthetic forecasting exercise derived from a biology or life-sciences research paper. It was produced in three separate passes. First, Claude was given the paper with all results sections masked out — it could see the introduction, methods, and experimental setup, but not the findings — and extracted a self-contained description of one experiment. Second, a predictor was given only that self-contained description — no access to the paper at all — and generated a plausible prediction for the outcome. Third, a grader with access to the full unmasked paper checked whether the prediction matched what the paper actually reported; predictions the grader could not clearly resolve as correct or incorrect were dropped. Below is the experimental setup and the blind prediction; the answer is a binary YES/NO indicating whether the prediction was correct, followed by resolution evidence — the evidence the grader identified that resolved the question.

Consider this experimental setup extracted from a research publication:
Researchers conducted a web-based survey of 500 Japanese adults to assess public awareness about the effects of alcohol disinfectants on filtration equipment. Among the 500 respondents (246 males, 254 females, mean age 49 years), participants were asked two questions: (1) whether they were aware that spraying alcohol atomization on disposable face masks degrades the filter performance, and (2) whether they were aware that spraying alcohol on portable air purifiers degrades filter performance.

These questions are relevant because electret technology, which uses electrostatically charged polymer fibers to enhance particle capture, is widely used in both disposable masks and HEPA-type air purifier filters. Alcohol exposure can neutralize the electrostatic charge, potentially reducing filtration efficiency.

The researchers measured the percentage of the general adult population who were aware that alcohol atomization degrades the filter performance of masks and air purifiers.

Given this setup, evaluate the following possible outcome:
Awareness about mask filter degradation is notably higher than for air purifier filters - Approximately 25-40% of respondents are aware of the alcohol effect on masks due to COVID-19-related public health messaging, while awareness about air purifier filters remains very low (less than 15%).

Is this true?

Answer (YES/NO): NO